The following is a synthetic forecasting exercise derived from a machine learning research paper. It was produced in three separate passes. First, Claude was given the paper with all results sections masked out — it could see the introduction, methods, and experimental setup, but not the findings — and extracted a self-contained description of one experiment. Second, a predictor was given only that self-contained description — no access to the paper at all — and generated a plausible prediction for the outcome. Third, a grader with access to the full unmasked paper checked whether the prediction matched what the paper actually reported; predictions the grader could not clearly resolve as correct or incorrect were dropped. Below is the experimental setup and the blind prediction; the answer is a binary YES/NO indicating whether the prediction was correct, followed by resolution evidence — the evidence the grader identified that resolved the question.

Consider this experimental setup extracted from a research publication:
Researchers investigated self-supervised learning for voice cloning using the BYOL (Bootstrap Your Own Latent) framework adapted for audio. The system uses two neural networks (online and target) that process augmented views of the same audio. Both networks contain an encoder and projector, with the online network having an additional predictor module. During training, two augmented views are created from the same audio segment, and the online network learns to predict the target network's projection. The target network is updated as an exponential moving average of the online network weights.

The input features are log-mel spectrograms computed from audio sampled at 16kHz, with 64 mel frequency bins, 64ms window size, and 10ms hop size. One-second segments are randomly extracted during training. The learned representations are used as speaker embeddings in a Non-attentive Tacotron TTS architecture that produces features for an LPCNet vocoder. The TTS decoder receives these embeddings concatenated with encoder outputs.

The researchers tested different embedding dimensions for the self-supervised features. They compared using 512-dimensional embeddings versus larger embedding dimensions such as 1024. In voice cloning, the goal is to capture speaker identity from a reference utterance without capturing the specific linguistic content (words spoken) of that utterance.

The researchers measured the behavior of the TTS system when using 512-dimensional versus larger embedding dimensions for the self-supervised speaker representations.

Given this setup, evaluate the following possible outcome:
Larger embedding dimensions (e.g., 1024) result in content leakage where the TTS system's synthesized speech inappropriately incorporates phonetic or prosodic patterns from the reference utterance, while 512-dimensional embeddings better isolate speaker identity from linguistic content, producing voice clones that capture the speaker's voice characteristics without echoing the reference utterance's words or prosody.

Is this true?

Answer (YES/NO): YES